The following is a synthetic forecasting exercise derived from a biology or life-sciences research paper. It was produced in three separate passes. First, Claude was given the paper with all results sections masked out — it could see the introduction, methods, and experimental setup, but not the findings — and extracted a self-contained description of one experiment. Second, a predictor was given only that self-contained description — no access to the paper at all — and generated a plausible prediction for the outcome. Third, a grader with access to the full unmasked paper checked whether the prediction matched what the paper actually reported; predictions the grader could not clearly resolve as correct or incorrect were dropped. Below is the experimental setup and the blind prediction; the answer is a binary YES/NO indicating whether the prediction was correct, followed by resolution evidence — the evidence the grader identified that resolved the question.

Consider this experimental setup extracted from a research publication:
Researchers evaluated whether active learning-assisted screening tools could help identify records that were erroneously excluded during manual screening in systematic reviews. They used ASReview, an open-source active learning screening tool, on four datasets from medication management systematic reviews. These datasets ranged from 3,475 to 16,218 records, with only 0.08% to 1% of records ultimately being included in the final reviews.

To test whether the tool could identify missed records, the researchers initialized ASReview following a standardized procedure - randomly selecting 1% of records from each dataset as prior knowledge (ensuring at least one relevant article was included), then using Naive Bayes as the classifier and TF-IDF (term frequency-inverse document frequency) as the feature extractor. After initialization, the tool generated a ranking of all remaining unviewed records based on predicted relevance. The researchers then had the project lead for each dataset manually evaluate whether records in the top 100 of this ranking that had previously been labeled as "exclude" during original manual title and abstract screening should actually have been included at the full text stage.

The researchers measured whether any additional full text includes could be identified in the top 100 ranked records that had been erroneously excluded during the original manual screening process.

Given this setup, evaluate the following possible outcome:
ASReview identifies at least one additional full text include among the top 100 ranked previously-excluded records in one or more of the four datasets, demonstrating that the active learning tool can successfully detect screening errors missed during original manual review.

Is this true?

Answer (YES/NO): YES